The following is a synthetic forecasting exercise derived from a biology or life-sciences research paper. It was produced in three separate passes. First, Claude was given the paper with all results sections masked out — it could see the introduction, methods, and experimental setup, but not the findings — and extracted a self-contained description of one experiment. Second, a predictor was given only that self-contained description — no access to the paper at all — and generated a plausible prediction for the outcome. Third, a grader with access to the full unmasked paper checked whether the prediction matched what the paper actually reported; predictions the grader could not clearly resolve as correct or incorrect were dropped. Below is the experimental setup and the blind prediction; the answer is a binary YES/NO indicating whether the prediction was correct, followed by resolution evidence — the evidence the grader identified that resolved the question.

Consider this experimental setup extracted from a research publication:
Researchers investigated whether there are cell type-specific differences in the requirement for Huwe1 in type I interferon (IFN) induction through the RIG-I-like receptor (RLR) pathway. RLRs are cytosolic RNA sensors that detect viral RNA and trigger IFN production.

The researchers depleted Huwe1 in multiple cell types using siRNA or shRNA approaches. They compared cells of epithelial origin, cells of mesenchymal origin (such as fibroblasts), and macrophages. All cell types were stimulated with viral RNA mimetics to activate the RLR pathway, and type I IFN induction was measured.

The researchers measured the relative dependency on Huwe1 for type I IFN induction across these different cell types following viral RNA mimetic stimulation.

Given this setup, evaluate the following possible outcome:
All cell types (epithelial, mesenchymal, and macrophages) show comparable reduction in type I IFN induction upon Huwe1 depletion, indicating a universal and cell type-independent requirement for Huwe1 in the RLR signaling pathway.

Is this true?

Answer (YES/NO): NO